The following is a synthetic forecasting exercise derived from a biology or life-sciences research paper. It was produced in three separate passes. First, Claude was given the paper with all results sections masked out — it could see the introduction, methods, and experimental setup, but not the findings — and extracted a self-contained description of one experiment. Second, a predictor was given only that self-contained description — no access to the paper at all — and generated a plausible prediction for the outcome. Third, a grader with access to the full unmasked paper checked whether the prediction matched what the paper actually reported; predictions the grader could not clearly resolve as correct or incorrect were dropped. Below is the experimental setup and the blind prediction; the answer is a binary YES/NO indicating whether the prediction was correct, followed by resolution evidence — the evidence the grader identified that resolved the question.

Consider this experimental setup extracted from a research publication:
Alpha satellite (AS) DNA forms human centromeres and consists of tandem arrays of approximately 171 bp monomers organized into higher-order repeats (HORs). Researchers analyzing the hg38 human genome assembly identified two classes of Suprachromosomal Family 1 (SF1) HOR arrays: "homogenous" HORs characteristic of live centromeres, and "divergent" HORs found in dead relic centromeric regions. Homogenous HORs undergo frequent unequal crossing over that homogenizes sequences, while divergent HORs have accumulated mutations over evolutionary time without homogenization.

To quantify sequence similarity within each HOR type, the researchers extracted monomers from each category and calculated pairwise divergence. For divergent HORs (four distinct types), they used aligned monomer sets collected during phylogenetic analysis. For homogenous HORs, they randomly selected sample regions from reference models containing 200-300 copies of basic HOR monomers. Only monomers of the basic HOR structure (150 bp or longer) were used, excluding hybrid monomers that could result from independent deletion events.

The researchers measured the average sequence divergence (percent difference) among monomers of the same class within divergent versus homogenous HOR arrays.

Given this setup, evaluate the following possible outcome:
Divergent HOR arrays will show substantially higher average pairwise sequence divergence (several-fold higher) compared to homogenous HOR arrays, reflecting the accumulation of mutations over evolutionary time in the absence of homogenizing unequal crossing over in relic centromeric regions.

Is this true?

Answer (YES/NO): YES